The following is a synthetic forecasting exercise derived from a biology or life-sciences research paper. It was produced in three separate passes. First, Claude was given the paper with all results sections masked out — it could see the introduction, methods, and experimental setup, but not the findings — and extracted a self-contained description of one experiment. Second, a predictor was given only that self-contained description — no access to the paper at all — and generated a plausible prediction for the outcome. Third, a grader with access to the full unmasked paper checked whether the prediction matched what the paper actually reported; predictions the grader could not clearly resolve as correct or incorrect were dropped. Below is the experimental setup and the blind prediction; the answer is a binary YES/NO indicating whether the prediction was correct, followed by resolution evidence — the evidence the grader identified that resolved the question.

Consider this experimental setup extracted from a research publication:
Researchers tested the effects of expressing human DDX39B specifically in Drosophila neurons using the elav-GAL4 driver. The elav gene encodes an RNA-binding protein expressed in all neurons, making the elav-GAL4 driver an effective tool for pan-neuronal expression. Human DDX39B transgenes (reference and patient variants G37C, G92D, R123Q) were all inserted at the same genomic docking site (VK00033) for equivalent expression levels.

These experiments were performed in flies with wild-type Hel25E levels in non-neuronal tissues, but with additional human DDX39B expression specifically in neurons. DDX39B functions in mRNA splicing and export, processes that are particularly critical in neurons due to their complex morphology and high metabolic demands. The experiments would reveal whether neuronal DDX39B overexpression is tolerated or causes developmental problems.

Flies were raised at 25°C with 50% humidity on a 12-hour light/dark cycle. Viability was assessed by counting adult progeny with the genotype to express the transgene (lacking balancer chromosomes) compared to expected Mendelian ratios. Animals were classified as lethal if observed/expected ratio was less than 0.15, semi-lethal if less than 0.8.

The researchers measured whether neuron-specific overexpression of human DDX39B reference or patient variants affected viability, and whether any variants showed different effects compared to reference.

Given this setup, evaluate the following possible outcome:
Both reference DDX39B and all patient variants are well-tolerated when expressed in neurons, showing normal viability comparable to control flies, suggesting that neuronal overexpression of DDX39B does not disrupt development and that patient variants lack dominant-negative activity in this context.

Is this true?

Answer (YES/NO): YES